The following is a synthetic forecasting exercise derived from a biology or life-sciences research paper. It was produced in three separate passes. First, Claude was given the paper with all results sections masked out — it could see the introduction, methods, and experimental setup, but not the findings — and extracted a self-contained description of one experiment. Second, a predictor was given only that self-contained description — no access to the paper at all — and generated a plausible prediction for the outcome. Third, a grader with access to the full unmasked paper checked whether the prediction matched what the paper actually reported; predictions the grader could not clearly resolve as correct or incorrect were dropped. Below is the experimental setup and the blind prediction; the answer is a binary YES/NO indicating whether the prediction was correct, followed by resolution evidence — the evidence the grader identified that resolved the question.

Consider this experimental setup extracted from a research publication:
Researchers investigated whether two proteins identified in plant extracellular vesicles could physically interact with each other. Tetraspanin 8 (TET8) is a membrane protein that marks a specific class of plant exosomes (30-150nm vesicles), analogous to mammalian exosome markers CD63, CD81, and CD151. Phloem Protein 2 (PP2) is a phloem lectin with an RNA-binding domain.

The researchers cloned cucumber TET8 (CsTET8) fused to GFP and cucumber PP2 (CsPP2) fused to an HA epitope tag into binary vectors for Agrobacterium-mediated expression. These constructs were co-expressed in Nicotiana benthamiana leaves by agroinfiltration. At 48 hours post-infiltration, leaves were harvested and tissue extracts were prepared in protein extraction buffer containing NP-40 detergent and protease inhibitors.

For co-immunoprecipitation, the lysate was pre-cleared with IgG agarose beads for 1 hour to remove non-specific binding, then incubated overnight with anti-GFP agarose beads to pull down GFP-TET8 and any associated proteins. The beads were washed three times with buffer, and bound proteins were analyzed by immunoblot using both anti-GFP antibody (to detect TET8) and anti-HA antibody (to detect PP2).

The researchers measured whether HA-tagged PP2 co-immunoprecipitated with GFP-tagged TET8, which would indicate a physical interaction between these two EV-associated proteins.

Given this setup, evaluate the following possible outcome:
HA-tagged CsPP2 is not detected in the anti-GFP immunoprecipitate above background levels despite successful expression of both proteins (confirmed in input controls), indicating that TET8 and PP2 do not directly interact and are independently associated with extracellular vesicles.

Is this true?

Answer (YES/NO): NO